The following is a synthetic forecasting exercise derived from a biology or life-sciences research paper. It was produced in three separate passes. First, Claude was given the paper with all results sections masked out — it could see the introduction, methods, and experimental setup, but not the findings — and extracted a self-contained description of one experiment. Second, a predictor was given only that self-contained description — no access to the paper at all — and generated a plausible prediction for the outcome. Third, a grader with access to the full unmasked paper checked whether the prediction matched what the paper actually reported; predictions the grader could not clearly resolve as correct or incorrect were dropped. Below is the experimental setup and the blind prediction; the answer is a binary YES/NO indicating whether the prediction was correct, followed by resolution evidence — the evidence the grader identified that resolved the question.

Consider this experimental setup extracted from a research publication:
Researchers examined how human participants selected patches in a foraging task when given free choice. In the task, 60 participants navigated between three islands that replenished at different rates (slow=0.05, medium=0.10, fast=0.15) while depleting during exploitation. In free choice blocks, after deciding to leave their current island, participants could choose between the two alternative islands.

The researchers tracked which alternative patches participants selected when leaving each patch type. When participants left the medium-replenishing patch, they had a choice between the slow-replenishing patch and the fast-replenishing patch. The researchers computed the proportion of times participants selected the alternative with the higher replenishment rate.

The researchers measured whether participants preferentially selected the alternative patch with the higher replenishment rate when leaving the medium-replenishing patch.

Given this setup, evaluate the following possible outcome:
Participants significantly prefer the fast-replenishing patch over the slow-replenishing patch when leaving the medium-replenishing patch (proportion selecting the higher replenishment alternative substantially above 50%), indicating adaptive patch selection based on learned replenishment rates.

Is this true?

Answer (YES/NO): YES